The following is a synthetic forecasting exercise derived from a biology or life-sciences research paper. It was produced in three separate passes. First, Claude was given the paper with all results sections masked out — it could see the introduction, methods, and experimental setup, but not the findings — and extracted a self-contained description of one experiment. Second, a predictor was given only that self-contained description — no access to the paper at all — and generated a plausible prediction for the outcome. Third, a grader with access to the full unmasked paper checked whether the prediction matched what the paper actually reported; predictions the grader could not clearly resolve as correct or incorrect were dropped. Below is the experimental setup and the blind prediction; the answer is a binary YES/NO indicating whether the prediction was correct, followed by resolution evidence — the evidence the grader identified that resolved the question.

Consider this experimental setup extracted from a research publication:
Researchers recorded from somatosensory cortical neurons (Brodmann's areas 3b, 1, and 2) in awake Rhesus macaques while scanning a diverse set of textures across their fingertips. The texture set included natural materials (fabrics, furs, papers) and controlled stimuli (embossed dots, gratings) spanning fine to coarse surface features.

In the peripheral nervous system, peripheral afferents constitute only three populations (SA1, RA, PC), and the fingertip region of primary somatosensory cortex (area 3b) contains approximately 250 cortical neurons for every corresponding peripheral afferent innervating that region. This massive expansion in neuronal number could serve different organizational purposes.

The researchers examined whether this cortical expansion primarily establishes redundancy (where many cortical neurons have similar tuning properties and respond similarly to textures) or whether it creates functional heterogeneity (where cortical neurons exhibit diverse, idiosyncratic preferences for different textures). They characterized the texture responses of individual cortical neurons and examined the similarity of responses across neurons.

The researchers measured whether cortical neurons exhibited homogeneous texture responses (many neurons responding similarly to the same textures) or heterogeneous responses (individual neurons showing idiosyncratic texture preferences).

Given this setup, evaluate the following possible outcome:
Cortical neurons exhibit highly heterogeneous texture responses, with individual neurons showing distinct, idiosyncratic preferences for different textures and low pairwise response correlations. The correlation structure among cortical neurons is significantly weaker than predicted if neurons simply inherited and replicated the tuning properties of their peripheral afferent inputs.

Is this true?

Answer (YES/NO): NO